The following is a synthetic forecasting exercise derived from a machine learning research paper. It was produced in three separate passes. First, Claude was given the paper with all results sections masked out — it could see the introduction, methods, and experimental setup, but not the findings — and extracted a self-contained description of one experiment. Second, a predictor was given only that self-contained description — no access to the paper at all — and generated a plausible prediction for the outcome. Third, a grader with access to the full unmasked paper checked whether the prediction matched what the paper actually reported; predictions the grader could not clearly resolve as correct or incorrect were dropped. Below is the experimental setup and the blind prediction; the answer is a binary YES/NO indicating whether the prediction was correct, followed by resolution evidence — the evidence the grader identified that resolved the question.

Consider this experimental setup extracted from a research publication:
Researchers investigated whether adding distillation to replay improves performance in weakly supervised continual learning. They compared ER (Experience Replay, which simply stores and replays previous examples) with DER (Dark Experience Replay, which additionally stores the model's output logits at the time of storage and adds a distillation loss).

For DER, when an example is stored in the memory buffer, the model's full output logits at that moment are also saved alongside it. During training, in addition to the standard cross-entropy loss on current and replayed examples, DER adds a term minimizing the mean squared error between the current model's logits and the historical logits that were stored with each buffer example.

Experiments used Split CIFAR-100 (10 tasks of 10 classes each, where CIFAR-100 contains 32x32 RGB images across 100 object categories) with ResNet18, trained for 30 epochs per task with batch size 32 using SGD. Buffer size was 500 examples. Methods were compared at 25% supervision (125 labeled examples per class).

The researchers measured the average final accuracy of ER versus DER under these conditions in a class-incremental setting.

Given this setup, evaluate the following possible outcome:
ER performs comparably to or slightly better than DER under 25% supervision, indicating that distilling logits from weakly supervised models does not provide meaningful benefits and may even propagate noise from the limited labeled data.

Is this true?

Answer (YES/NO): YES